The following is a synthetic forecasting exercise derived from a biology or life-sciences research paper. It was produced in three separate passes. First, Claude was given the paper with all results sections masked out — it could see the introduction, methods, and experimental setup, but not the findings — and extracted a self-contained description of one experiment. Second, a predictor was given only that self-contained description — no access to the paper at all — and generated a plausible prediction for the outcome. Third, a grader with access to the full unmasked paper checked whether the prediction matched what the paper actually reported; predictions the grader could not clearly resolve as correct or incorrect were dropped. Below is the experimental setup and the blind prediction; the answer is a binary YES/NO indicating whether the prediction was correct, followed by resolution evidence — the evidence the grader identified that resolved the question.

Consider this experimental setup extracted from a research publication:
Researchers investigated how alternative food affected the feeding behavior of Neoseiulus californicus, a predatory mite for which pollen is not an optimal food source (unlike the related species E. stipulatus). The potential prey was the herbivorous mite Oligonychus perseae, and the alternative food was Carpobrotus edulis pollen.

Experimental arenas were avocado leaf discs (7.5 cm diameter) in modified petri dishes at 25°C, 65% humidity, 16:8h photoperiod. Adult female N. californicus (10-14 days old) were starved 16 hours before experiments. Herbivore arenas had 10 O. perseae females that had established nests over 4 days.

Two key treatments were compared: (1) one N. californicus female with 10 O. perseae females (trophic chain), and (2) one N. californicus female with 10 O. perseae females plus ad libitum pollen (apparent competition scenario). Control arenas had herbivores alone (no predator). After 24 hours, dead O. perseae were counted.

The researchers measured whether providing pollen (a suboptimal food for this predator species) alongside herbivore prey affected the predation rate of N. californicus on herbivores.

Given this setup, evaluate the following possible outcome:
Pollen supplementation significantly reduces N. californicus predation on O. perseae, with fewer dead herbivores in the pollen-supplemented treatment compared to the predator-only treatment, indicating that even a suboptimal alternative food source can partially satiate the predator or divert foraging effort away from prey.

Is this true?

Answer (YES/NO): NO